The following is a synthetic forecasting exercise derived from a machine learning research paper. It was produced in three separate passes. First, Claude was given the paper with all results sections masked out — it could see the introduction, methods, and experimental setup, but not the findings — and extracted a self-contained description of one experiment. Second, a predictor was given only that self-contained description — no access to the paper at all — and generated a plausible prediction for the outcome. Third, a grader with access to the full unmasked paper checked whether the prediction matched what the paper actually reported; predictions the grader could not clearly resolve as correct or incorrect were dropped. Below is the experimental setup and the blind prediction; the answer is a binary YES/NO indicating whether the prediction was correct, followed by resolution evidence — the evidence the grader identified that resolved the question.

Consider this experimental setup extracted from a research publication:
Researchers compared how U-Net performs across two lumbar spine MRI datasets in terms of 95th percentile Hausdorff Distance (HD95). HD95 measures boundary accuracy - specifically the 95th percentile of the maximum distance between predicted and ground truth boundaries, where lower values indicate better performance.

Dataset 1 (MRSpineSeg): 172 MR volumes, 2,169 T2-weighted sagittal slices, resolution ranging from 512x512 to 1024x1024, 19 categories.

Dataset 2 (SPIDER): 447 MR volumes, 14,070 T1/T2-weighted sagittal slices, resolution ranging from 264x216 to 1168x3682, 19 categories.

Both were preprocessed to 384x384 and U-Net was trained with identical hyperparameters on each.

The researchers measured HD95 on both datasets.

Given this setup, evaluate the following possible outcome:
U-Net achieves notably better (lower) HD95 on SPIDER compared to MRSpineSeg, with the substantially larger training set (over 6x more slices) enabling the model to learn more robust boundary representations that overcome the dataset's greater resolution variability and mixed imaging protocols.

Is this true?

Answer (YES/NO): NO